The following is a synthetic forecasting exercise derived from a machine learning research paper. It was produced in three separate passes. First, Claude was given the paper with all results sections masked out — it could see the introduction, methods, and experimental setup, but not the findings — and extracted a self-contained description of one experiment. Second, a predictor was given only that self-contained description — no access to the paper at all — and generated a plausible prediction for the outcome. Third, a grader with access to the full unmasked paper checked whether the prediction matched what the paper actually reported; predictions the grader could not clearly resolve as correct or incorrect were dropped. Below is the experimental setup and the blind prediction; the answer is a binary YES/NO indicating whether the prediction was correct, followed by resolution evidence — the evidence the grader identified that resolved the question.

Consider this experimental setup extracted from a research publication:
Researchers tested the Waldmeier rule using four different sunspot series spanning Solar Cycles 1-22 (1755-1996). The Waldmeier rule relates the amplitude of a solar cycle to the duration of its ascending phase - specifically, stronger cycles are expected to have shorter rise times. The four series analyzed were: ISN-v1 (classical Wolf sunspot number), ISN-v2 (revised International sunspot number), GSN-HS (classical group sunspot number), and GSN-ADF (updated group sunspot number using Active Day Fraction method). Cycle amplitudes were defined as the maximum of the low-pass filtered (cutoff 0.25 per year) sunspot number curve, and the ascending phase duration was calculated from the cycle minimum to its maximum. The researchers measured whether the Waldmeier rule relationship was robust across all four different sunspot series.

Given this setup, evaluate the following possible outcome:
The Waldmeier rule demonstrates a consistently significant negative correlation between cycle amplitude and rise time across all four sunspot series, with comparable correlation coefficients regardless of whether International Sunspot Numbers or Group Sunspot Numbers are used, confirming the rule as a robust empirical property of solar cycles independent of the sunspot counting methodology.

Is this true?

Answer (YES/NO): NO